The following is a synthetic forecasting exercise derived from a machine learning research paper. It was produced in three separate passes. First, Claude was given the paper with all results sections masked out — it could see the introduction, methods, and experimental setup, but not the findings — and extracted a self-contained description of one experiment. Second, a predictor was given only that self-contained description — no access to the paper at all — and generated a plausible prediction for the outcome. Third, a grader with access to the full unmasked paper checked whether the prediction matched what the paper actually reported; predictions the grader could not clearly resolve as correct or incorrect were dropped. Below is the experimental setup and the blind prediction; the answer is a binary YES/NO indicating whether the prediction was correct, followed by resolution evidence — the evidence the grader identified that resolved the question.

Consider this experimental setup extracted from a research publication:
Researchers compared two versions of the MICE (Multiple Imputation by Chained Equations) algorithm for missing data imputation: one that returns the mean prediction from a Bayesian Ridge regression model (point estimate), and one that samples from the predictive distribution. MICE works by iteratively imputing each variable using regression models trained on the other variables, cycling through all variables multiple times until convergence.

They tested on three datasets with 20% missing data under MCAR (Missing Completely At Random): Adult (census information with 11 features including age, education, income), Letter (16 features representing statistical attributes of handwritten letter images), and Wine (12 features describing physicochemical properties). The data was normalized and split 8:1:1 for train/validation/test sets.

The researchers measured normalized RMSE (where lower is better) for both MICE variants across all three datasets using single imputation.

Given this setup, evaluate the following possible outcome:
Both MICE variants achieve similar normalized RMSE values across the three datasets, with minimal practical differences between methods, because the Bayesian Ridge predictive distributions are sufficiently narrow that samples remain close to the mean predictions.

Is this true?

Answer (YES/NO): NO